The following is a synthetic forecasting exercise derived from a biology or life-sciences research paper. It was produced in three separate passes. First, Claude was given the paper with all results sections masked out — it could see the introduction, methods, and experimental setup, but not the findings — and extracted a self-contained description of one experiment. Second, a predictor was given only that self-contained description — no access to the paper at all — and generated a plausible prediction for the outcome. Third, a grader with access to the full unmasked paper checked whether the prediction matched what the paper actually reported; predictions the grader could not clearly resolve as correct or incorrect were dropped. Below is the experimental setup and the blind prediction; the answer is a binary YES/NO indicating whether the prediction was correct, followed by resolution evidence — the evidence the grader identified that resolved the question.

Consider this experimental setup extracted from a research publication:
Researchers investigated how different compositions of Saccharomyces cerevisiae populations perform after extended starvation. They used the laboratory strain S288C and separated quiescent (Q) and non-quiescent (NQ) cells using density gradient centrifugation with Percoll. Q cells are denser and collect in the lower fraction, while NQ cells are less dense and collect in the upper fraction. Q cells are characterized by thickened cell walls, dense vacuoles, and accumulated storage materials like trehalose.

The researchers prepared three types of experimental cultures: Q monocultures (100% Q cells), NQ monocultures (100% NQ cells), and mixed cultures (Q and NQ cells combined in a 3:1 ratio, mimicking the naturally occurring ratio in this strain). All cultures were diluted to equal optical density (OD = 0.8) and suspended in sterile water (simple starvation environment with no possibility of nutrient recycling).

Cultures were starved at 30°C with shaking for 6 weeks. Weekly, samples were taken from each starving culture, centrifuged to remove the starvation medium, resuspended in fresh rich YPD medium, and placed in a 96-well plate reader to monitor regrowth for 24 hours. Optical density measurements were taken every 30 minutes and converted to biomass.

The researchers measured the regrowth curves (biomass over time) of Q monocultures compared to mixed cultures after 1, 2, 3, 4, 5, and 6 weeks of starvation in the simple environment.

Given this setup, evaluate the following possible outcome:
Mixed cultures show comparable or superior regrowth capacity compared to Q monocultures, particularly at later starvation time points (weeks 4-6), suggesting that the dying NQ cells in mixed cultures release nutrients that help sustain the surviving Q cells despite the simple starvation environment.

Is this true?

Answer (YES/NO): NO